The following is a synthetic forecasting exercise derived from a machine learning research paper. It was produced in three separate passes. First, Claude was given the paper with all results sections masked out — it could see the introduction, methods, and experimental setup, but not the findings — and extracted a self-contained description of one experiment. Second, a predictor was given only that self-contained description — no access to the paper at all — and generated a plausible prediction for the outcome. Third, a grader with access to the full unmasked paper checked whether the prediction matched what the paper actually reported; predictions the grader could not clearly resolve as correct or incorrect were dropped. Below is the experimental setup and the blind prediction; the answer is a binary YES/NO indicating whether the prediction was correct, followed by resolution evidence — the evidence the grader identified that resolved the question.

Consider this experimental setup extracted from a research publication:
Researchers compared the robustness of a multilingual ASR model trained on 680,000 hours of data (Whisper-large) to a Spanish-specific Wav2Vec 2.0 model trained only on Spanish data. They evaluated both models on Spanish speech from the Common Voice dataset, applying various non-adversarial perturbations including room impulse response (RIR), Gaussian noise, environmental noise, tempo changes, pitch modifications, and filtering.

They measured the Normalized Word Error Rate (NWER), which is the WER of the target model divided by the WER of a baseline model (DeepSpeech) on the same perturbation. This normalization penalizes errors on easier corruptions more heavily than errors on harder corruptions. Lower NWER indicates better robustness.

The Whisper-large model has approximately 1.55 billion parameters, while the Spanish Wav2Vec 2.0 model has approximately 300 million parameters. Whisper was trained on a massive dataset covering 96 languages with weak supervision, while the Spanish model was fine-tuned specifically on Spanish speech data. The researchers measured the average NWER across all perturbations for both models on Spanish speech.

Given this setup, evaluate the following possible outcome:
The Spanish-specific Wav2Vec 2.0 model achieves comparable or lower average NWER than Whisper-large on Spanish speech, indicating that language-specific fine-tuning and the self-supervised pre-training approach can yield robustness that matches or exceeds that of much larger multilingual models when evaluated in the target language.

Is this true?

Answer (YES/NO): YES